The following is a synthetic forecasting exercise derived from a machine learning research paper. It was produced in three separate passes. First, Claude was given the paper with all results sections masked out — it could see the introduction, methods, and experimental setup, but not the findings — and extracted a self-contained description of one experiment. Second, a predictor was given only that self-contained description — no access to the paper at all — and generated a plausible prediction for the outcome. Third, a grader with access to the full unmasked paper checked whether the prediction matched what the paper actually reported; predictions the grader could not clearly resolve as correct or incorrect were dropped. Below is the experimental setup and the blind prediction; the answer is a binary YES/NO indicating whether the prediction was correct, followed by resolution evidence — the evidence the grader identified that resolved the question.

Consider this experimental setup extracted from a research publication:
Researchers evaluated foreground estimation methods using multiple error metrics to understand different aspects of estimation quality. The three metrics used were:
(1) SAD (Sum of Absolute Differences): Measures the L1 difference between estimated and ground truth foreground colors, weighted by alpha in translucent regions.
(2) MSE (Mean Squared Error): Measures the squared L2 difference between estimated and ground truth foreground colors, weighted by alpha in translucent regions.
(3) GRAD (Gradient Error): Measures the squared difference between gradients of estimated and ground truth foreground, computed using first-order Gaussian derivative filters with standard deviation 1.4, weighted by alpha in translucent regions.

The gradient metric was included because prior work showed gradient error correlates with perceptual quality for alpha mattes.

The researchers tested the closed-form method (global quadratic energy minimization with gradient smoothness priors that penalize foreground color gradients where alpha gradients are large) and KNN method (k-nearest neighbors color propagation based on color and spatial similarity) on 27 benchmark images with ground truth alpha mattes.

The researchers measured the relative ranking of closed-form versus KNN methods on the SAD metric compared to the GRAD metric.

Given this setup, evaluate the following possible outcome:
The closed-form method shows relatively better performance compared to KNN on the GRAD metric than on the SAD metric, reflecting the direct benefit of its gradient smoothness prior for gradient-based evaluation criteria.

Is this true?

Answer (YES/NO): YES